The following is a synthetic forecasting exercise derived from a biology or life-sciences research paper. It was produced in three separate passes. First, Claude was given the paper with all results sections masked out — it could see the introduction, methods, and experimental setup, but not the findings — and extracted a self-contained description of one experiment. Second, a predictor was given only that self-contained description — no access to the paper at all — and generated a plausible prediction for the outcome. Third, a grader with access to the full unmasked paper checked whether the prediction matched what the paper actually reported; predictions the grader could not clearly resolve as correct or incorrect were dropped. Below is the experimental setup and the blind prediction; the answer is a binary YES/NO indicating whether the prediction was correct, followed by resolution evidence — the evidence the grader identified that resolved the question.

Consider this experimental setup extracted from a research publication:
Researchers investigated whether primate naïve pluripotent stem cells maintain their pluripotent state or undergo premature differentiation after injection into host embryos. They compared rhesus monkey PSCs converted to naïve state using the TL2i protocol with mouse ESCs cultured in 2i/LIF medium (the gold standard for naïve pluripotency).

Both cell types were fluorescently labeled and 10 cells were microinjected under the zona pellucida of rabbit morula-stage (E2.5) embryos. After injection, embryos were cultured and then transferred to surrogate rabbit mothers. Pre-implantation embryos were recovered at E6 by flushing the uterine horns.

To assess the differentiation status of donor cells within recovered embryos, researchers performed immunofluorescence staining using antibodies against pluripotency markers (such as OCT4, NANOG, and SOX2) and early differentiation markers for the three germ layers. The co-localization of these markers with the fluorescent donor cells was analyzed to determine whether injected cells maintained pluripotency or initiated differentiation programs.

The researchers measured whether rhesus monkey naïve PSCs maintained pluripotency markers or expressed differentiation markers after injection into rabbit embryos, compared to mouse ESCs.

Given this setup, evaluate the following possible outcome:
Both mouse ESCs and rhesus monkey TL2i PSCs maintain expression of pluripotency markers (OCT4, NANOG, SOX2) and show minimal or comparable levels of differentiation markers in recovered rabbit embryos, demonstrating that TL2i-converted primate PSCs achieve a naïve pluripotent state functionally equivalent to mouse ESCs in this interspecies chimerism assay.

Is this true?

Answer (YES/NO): NO